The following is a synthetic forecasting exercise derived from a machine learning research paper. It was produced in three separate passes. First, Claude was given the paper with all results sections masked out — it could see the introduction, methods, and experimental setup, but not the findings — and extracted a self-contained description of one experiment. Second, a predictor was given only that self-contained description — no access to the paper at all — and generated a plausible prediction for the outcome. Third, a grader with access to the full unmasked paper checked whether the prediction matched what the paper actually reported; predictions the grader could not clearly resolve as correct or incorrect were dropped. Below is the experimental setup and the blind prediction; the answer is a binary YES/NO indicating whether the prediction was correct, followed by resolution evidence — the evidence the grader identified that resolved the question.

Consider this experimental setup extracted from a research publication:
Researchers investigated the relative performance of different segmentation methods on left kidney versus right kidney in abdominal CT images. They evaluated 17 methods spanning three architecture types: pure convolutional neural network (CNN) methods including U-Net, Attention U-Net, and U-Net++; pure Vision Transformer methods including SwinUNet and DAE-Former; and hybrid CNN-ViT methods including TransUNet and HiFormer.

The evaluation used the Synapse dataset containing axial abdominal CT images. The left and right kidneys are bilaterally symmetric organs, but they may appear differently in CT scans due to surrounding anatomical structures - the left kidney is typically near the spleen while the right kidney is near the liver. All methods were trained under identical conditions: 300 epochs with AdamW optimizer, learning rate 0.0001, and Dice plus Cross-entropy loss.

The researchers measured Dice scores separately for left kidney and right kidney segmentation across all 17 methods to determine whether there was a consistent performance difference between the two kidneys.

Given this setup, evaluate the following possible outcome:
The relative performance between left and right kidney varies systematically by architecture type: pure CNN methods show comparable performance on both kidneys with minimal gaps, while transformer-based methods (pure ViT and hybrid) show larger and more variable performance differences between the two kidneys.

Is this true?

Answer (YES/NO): NO